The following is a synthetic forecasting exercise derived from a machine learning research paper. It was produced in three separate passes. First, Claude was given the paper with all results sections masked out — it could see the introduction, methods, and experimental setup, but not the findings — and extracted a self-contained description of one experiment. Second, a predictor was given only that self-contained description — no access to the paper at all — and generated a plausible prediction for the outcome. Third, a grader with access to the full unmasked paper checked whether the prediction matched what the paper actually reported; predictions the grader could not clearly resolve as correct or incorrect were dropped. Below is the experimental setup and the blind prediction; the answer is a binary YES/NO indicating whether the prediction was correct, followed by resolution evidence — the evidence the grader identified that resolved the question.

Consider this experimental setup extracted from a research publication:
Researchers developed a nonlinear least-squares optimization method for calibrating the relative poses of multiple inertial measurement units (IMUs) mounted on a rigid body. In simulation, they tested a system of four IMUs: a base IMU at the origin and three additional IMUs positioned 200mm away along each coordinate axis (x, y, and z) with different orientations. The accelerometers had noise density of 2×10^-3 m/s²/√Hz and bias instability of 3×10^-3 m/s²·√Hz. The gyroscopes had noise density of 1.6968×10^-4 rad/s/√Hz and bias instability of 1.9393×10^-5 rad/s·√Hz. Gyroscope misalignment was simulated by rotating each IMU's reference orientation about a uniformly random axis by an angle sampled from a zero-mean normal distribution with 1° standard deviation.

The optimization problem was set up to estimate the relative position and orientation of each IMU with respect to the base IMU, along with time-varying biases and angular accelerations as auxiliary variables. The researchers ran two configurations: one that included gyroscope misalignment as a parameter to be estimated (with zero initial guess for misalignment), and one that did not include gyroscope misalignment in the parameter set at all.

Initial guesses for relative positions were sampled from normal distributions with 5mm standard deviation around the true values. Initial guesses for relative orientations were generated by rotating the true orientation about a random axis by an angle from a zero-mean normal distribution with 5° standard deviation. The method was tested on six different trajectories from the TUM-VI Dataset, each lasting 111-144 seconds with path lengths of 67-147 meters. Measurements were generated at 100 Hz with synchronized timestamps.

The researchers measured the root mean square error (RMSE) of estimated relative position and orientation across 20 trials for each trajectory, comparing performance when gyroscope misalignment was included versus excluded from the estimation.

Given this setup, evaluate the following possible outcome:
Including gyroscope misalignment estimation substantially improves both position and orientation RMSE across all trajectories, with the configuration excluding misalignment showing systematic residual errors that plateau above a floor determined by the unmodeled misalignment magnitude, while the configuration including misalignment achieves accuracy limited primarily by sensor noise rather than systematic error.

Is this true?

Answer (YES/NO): YES